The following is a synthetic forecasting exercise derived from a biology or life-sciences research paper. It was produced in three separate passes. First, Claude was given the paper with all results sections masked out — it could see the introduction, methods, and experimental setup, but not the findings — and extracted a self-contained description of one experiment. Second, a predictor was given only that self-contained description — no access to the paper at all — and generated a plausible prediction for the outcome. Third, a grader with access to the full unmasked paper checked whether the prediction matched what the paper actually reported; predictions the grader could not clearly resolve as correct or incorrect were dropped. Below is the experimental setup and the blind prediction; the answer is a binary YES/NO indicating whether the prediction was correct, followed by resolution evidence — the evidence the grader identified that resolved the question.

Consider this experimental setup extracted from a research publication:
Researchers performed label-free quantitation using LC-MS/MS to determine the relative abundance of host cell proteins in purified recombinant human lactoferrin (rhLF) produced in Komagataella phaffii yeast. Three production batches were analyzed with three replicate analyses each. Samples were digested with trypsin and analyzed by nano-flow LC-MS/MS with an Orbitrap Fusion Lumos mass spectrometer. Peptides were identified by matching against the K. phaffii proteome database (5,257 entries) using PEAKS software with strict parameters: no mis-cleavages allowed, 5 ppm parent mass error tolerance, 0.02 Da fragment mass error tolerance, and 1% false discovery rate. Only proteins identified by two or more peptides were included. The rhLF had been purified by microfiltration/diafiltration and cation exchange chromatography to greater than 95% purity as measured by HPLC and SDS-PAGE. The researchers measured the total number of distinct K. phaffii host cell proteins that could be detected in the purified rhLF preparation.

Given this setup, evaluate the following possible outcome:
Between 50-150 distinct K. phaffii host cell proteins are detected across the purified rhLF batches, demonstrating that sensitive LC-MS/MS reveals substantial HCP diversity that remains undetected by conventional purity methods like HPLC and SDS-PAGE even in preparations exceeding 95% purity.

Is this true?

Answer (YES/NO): NO